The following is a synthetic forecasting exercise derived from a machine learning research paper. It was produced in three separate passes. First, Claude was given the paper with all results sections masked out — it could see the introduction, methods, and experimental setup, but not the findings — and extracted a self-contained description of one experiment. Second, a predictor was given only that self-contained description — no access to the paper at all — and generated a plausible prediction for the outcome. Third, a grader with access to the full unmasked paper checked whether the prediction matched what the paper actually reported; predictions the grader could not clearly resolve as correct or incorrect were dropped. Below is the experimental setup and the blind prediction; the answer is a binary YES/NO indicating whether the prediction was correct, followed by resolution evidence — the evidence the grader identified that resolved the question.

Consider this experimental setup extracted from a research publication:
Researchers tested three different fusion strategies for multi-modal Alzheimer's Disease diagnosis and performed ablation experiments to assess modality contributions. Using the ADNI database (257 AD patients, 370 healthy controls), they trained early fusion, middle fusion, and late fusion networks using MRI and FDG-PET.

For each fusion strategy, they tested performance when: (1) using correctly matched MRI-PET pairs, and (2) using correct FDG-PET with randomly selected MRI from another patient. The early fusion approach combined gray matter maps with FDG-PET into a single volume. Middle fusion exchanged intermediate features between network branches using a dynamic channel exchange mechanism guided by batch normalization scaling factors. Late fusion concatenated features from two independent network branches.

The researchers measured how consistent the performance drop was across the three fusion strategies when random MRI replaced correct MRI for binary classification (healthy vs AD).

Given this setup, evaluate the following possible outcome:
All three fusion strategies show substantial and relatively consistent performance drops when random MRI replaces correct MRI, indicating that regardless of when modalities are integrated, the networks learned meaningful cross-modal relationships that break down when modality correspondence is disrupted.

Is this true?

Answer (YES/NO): NO